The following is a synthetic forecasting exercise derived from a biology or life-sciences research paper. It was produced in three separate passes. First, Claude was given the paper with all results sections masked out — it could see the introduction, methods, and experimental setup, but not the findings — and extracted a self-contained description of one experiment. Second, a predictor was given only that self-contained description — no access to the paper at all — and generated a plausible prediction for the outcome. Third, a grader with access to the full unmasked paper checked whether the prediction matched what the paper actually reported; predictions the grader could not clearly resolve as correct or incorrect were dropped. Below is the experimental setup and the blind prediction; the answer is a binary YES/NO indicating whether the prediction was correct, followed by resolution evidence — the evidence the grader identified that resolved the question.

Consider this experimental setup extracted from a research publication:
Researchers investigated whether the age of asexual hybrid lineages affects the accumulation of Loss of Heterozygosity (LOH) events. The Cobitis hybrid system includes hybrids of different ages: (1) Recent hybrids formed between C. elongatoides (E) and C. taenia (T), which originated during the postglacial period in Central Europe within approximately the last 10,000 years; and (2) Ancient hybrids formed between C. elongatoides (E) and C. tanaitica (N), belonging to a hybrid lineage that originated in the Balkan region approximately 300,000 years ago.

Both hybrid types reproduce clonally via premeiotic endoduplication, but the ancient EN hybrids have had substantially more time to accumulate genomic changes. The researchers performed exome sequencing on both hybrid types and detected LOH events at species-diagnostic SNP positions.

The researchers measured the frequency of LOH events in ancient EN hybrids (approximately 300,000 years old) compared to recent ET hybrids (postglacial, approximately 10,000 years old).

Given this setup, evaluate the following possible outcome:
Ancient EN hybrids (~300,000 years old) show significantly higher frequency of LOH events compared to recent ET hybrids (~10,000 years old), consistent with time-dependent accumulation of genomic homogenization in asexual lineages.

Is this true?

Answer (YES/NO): YES